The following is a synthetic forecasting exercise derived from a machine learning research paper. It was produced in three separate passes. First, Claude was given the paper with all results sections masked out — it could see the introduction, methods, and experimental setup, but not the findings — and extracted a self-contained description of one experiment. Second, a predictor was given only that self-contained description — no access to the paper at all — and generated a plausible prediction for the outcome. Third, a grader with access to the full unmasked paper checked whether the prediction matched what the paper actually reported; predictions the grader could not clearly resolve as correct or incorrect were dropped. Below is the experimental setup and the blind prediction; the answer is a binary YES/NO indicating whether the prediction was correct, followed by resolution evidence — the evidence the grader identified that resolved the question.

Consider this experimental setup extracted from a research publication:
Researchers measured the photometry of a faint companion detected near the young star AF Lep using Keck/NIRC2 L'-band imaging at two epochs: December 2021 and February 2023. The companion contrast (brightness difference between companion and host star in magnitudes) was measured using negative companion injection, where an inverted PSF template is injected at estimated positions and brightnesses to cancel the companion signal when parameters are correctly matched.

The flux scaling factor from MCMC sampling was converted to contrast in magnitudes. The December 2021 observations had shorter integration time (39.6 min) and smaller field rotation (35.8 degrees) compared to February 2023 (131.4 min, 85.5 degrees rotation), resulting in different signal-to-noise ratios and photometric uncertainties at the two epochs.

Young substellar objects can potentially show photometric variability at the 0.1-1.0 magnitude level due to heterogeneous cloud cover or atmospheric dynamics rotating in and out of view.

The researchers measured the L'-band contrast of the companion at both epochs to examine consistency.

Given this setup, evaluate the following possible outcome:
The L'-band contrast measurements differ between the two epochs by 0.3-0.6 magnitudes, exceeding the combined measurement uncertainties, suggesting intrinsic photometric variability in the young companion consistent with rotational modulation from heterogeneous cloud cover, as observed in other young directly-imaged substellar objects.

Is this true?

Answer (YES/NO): NO